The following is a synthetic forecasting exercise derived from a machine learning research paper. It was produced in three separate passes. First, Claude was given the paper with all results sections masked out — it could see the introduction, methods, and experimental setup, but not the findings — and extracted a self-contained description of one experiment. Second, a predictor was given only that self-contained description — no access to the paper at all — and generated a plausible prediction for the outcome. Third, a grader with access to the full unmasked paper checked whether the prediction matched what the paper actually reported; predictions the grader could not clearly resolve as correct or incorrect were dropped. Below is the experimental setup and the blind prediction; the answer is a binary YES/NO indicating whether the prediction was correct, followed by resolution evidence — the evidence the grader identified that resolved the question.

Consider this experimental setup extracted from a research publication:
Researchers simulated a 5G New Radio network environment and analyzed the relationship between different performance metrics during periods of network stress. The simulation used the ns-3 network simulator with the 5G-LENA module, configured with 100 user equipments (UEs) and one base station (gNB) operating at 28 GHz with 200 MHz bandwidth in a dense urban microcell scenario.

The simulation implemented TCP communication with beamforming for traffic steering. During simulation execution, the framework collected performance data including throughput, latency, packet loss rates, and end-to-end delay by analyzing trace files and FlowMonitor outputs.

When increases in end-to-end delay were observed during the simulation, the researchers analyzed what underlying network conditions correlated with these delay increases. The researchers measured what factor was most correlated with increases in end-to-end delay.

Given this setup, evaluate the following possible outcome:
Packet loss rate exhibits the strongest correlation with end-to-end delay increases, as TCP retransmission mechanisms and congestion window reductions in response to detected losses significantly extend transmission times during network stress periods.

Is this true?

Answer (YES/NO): YES